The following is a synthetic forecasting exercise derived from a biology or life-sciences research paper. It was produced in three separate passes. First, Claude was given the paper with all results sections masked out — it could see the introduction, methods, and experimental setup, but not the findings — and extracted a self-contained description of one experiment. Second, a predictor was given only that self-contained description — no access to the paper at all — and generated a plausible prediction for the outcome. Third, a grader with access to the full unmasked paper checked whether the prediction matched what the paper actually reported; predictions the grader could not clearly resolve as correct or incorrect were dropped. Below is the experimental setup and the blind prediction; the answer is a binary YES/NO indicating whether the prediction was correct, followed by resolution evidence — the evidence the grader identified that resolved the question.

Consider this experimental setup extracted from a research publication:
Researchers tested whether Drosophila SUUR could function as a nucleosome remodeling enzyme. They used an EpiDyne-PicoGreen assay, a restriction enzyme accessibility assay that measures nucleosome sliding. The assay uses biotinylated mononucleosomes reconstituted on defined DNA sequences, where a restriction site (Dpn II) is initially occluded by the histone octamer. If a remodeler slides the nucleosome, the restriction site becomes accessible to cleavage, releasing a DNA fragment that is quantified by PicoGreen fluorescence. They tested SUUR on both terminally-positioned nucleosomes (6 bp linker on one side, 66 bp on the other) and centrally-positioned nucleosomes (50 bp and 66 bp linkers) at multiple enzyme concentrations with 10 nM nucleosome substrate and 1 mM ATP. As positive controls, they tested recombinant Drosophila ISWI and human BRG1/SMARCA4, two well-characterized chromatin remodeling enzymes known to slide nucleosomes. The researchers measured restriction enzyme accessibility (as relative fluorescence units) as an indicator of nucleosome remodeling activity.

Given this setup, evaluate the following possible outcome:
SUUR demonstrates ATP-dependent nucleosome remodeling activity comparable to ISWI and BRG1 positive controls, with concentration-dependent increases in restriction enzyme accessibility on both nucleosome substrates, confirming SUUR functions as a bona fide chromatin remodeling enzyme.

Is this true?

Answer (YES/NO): NO